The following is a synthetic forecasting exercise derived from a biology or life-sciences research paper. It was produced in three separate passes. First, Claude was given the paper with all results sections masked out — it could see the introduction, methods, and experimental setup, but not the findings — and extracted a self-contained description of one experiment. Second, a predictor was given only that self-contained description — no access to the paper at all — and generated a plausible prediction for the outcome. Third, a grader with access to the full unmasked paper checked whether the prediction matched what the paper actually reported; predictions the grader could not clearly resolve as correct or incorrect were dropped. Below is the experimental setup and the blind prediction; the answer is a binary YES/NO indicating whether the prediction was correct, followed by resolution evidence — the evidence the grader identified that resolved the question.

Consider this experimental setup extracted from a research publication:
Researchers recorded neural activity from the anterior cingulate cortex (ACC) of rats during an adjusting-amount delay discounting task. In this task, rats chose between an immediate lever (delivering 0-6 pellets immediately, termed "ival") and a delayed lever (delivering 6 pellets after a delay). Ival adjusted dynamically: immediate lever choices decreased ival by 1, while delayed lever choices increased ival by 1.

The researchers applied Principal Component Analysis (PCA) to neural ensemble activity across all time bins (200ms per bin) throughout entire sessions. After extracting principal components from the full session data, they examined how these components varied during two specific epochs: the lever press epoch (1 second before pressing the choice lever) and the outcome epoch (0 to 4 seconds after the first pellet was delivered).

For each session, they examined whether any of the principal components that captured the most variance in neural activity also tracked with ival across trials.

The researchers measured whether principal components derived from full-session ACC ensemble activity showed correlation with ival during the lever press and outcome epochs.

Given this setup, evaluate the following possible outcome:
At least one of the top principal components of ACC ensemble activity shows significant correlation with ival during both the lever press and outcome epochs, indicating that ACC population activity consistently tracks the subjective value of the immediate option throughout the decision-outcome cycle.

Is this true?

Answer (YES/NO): YES